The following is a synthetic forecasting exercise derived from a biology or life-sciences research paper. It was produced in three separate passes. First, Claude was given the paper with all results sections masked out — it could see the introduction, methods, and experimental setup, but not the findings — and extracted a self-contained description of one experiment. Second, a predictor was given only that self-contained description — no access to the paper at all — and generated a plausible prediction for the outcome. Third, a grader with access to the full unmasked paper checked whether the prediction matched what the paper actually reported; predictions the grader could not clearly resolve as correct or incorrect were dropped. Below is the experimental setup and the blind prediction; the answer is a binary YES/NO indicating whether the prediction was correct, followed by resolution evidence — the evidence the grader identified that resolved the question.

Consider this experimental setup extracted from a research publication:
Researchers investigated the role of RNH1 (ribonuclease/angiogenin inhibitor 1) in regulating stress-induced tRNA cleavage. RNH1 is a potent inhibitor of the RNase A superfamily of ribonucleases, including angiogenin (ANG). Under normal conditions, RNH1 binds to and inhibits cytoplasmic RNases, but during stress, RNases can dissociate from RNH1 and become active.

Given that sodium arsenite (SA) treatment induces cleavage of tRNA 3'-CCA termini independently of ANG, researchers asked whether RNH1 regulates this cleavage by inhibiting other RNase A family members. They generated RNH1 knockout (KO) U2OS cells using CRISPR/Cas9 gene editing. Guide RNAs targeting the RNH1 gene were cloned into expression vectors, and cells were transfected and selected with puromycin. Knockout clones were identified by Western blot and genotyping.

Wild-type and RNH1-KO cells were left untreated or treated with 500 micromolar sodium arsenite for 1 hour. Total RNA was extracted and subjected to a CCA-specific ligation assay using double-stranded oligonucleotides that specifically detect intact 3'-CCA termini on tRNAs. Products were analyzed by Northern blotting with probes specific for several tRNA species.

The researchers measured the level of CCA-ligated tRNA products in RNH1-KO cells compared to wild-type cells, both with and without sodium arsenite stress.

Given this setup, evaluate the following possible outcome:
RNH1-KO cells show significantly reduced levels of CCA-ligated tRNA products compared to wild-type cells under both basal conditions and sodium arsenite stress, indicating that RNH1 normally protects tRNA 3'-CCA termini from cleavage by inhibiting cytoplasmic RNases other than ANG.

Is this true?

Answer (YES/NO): NO